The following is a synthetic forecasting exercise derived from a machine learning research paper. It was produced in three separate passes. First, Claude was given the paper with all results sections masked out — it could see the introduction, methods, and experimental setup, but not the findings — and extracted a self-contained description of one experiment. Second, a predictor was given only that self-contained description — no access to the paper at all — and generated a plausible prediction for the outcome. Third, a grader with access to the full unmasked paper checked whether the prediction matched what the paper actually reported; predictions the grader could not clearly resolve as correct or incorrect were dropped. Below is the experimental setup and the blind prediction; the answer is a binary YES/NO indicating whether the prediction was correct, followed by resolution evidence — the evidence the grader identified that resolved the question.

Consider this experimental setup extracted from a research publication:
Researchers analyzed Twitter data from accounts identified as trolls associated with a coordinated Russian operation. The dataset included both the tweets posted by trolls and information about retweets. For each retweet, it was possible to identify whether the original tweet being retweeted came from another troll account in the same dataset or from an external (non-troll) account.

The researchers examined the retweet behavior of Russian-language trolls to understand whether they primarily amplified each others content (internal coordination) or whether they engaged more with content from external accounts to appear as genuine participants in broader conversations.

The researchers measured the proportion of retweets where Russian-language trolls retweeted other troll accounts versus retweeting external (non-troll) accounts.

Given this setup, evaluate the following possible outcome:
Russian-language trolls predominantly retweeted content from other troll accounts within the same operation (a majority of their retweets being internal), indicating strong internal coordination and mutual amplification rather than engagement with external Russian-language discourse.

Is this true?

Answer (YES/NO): NO